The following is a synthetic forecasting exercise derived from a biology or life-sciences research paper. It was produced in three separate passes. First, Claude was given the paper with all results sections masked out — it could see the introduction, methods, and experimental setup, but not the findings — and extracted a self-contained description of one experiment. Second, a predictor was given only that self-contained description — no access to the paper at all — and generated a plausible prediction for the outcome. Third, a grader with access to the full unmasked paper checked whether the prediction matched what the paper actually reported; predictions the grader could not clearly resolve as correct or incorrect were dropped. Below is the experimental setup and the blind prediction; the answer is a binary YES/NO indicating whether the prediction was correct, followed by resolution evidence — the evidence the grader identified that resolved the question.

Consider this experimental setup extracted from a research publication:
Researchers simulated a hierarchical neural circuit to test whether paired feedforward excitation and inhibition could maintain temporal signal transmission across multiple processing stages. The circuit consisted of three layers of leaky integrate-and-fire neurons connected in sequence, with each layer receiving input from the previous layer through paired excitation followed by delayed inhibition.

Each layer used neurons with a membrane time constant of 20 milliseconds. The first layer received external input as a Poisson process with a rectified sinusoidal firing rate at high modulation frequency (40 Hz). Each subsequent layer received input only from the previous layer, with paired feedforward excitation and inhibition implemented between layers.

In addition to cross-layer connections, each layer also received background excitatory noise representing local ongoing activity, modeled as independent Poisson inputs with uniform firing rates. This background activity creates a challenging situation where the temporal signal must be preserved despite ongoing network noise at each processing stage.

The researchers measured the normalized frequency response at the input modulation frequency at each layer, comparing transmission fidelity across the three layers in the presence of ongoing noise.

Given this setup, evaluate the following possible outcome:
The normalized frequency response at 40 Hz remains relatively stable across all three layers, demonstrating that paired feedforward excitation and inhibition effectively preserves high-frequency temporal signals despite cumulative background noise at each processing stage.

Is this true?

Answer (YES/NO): YES